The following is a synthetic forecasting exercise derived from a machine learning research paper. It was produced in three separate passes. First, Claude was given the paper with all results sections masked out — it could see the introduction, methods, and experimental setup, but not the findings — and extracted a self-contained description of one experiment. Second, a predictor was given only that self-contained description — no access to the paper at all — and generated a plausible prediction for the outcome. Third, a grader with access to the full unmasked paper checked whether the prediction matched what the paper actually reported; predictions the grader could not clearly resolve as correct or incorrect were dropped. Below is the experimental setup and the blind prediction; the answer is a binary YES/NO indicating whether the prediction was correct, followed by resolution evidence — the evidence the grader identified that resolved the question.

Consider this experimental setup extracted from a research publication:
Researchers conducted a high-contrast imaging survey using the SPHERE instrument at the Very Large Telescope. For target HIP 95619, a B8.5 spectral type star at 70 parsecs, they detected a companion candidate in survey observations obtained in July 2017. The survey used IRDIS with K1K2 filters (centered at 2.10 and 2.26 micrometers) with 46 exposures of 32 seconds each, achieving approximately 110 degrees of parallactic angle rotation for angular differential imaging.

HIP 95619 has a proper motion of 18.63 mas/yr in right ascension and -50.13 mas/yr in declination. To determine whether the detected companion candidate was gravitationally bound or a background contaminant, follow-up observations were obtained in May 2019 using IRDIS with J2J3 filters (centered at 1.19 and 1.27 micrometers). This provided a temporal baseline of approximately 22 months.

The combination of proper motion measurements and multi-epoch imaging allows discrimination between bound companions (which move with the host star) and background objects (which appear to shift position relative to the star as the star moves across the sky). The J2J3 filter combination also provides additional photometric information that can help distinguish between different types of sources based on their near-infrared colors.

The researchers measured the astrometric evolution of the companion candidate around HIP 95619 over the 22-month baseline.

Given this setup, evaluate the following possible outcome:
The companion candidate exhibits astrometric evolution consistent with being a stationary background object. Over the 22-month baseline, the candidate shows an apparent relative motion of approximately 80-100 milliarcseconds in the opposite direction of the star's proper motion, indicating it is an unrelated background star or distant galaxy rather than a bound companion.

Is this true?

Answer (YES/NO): YES